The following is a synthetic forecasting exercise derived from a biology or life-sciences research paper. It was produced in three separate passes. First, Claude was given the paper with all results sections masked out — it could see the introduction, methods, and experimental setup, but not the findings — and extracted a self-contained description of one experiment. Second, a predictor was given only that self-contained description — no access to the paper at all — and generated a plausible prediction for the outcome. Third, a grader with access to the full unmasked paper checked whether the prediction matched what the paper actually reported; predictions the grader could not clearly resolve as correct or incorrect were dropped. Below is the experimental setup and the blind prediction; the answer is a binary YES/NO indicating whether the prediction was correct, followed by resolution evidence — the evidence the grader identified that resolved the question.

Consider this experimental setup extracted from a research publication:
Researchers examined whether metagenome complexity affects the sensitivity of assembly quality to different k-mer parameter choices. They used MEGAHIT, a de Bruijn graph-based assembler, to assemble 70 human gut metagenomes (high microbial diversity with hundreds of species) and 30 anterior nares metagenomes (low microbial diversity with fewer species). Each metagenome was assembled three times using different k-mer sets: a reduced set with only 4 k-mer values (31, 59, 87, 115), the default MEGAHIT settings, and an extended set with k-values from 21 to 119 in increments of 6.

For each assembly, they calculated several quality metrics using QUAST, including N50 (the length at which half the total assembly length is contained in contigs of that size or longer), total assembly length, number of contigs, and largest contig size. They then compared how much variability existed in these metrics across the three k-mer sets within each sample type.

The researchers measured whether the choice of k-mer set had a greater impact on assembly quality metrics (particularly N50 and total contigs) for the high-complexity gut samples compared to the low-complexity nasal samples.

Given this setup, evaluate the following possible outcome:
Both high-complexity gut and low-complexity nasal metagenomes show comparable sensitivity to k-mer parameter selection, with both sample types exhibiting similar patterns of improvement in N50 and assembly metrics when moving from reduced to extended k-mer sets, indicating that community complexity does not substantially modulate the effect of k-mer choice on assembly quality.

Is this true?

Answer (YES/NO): YES